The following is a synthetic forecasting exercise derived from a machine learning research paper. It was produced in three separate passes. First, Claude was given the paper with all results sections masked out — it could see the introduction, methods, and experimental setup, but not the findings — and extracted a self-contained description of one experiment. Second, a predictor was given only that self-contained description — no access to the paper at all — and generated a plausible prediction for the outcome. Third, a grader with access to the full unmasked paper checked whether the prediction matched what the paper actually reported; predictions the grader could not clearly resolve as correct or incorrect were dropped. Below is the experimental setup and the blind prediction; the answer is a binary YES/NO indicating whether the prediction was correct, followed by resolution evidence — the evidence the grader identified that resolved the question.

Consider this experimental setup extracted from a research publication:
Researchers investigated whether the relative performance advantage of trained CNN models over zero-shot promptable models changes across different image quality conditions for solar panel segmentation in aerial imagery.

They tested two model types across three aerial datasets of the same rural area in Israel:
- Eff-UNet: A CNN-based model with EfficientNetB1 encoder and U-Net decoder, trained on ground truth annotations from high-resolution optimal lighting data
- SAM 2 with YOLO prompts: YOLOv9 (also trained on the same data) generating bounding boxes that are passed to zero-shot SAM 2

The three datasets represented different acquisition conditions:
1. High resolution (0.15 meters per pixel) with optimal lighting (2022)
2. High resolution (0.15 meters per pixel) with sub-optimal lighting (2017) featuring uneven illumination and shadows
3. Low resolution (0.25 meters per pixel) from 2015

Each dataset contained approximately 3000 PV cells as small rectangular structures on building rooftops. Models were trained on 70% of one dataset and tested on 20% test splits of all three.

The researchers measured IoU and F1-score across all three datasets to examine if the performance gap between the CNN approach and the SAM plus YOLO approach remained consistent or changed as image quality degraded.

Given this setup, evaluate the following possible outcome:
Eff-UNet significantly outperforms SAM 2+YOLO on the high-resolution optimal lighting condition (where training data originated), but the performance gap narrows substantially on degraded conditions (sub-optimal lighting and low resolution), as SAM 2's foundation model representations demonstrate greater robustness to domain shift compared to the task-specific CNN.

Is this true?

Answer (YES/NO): YES